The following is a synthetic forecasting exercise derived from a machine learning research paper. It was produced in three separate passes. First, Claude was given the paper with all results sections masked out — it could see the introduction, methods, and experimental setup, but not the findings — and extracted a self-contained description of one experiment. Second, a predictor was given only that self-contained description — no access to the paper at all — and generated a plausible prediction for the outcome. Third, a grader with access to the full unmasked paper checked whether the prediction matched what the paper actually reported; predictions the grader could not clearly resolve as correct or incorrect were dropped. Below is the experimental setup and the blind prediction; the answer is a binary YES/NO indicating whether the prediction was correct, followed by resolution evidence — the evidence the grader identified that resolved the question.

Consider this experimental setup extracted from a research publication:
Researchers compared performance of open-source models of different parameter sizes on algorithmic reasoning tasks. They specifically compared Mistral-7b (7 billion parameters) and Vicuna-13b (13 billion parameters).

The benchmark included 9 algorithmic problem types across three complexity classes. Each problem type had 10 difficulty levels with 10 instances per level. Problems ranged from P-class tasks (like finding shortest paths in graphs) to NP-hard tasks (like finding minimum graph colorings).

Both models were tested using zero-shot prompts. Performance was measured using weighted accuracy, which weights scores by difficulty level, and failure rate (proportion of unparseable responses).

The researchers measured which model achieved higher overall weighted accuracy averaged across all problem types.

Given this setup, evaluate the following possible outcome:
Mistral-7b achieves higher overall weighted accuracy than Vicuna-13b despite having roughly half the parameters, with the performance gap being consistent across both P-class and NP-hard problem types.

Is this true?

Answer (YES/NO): NO